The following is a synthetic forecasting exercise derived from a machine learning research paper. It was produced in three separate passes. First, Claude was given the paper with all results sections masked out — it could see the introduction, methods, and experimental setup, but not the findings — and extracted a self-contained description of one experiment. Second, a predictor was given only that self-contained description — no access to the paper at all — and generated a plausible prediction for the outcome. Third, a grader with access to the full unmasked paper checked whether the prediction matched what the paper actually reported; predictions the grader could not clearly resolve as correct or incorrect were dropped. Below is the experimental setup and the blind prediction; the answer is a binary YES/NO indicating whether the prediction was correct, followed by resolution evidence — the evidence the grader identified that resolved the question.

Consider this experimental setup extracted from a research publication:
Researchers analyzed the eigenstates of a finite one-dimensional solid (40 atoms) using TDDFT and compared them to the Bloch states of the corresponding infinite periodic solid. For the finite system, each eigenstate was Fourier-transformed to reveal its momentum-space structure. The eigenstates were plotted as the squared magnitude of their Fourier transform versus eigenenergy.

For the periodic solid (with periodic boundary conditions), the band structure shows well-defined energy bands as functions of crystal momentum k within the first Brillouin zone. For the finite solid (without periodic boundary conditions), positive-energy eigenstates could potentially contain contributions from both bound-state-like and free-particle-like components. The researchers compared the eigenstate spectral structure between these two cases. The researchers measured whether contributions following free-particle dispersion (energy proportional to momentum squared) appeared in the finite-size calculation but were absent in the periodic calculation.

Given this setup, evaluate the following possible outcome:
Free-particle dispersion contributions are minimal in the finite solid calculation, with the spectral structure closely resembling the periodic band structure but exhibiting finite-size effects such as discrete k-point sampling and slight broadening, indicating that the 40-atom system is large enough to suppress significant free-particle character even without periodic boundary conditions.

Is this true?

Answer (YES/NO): NO